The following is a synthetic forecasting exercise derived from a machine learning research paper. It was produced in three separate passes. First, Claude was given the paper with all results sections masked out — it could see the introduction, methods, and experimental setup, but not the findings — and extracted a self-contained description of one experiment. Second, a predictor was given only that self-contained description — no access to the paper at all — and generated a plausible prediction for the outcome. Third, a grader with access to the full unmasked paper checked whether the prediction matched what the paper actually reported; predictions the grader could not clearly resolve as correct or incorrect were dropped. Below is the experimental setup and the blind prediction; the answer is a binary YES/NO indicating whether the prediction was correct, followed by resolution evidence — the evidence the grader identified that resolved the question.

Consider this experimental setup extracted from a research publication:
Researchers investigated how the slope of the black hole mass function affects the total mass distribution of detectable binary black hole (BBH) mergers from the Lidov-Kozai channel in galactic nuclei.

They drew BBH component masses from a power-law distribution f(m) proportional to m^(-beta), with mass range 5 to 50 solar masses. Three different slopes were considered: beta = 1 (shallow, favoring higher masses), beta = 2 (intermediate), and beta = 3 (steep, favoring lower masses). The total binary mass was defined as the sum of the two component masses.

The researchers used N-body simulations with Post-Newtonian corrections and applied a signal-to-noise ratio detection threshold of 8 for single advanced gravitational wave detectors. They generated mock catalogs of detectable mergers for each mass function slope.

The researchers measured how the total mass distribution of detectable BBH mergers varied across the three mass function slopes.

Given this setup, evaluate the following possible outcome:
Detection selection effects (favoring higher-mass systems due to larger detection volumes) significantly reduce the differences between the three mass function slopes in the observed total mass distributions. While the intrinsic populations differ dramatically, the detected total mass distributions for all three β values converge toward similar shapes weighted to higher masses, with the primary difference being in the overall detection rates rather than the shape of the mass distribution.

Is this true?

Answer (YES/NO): NO